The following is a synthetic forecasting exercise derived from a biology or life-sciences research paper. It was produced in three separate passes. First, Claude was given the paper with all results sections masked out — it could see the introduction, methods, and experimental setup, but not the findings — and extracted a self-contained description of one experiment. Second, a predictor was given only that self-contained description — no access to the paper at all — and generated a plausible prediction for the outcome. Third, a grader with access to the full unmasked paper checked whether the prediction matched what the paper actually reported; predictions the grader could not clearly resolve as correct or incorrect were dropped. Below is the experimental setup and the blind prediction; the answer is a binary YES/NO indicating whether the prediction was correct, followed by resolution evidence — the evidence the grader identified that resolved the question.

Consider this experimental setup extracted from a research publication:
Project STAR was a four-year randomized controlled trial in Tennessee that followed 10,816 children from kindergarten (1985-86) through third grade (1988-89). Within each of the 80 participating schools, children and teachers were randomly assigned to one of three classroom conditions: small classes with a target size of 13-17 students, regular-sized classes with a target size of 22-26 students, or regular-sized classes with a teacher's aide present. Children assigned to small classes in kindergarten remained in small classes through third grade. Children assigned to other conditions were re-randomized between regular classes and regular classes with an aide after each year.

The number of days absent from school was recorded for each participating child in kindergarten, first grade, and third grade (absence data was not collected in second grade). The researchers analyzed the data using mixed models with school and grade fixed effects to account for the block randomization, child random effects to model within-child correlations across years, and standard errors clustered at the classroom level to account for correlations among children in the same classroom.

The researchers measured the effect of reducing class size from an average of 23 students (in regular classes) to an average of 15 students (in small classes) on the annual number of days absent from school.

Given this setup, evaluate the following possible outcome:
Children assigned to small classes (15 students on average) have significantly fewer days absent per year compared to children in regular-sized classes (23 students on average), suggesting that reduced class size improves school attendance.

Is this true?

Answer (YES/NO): YES